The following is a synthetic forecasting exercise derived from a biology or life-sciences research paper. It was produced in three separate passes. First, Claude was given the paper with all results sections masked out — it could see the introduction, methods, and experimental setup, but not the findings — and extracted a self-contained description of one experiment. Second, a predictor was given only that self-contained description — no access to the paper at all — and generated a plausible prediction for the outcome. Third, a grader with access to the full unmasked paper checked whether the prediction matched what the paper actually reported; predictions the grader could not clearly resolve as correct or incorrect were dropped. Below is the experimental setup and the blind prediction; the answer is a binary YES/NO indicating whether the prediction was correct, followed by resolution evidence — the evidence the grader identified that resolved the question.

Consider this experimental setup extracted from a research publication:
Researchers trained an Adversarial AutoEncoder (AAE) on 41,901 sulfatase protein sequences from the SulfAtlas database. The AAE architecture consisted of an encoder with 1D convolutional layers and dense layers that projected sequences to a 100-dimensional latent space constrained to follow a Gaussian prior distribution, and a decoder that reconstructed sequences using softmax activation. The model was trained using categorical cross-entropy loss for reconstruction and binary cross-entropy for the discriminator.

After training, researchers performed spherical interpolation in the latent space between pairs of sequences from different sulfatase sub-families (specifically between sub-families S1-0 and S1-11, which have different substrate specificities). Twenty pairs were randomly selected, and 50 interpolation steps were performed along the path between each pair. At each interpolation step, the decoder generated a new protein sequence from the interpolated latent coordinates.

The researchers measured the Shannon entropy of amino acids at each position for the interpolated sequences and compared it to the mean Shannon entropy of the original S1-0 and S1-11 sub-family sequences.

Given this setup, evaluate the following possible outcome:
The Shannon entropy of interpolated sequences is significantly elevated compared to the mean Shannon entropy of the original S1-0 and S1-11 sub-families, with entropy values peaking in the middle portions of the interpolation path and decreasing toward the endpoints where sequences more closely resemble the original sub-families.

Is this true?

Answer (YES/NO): NO